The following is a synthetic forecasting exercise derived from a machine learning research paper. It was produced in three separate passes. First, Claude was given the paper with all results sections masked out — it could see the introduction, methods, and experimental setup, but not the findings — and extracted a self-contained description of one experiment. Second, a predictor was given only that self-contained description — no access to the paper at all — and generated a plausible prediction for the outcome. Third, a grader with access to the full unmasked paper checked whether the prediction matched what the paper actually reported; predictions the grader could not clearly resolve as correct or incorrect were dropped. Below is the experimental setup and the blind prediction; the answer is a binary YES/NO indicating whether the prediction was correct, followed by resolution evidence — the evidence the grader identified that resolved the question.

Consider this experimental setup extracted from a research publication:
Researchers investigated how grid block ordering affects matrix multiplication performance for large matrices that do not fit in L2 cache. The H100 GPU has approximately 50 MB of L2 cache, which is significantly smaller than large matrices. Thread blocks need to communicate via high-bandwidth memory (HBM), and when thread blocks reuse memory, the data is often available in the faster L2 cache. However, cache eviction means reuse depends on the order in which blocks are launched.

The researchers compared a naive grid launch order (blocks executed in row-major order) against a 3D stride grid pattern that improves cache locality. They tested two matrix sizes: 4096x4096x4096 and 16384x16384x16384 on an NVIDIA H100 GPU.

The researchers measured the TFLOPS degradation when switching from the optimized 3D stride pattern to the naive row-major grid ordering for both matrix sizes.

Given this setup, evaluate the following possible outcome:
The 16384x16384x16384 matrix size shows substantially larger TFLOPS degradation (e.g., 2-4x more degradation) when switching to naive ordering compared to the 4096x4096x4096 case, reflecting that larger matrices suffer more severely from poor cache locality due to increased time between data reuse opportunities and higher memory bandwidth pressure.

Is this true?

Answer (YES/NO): NO